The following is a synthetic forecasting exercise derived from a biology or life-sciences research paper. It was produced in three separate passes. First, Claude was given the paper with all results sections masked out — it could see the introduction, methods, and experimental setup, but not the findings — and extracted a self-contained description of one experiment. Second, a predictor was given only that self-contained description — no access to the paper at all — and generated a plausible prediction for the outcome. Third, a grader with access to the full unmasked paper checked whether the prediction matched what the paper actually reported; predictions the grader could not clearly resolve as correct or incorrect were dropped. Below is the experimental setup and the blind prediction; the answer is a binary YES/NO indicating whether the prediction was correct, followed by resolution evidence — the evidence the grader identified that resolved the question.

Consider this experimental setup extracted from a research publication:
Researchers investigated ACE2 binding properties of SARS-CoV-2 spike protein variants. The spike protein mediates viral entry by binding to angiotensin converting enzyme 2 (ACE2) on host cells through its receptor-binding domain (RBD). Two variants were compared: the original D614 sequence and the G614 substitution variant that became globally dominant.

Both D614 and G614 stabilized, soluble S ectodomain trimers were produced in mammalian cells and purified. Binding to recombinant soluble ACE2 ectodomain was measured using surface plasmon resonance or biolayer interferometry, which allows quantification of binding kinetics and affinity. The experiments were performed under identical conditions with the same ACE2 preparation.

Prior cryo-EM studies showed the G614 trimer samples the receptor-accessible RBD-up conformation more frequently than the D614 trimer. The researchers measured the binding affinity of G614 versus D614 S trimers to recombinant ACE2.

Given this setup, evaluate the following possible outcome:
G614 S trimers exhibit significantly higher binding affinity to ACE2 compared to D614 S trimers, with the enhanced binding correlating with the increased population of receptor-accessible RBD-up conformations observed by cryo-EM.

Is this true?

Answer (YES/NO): NO